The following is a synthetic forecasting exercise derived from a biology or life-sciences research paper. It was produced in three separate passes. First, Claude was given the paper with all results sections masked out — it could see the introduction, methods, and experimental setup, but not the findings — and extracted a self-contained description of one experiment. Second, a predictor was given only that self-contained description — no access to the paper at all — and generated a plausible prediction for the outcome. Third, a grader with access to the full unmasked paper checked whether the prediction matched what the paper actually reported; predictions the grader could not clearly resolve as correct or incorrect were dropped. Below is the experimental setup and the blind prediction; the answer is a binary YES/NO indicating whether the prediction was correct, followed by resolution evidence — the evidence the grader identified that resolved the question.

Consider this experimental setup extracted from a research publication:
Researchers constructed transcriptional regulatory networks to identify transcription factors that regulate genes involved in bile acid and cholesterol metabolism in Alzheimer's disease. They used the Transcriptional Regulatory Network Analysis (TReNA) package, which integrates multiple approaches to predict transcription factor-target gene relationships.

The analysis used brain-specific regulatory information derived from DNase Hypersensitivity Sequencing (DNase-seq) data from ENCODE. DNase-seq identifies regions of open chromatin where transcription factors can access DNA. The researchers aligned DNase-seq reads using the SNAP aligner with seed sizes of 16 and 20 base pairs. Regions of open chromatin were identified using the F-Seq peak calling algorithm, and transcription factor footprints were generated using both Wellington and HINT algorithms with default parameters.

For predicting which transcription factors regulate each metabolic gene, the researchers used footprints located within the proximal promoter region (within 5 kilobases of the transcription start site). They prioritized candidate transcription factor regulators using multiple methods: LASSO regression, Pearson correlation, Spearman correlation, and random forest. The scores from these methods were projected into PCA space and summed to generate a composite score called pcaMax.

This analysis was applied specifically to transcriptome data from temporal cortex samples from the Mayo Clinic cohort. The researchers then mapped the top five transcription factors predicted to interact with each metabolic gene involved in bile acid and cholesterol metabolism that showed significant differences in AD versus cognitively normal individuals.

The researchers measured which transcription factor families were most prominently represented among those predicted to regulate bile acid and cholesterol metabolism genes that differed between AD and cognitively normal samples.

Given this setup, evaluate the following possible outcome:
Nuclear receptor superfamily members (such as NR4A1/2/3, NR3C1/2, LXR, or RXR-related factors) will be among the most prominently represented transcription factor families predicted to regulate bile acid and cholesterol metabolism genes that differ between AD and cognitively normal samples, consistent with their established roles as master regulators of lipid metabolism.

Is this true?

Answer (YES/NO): YES